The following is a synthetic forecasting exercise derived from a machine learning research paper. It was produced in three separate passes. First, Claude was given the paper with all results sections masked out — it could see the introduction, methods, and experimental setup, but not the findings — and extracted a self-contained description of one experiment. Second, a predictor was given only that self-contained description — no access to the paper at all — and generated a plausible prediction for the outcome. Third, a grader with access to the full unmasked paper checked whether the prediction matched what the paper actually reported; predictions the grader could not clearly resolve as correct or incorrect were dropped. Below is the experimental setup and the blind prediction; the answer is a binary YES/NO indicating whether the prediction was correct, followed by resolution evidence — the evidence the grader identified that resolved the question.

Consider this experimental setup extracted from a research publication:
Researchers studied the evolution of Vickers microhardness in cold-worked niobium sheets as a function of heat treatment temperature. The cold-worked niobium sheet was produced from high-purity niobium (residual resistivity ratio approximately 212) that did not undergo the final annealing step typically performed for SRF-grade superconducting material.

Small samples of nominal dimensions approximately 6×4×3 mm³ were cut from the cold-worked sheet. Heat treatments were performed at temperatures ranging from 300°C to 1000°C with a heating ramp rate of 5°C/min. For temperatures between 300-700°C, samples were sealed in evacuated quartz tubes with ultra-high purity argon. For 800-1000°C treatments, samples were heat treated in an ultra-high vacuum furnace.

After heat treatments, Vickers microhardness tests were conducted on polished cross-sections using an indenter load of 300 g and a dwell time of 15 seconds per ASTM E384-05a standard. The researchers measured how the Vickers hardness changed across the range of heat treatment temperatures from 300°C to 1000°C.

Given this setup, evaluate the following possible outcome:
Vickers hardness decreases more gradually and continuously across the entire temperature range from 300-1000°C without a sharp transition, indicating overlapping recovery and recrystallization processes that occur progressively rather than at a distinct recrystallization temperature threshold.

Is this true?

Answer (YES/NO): NO